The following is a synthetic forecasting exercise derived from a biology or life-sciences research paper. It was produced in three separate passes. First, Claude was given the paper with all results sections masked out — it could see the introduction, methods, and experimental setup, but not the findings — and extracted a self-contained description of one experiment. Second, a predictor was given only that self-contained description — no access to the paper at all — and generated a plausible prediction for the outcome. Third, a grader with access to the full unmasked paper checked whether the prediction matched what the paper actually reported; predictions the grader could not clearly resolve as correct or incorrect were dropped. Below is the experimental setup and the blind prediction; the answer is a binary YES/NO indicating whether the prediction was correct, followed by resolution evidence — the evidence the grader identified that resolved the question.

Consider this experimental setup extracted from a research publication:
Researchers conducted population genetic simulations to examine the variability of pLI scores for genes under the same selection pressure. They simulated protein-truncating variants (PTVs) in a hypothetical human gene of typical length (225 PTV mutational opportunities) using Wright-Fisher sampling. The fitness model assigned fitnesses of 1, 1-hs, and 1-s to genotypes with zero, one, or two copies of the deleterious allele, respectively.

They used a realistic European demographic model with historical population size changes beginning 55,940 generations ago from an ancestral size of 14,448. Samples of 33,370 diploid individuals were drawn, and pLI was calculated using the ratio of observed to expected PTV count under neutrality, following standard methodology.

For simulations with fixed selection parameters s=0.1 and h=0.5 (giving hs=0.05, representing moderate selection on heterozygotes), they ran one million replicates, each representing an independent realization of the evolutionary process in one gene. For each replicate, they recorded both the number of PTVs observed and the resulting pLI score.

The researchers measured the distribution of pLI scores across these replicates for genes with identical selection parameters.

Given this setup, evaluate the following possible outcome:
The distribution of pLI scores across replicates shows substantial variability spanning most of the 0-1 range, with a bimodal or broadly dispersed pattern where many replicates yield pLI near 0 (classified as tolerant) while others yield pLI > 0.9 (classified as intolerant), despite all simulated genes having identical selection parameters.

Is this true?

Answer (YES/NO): YES